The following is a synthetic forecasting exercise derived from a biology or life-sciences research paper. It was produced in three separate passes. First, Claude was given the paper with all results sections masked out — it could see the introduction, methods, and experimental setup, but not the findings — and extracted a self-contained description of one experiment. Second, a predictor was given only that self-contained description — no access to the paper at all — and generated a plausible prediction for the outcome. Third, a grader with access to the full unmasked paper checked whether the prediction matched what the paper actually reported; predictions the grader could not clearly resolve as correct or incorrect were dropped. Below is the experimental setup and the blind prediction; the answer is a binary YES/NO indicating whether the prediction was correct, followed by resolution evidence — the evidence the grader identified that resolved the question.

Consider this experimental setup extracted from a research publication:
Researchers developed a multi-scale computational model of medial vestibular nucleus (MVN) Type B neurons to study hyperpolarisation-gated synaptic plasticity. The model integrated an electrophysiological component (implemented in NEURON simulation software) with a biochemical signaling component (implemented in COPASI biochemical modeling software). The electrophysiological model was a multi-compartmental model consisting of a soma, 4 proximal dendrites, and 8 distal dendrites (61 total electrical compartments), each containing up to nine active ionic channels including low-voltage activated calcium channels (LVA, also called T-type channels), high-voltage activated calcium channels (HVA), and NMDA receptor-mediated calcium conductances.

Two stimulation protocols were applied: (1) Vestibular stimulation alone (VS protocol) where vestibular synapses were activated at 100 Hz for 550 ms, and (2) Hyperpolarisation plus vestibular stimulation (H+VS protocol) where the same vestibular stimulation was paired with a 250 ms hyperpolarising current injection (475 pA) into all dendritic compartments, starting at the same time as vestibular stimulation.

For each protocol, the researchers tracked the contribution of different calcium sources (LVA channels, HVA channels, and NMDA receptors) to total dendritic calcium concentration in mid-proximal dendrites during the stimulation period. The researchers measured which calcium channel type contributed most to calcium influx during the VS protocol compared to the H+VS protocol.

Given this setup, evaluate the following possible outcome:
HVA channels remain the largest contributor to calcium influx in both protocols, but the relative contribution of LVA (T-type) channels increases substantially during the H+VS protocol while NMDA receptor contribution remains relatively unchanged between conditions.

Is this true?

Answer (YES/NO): NO